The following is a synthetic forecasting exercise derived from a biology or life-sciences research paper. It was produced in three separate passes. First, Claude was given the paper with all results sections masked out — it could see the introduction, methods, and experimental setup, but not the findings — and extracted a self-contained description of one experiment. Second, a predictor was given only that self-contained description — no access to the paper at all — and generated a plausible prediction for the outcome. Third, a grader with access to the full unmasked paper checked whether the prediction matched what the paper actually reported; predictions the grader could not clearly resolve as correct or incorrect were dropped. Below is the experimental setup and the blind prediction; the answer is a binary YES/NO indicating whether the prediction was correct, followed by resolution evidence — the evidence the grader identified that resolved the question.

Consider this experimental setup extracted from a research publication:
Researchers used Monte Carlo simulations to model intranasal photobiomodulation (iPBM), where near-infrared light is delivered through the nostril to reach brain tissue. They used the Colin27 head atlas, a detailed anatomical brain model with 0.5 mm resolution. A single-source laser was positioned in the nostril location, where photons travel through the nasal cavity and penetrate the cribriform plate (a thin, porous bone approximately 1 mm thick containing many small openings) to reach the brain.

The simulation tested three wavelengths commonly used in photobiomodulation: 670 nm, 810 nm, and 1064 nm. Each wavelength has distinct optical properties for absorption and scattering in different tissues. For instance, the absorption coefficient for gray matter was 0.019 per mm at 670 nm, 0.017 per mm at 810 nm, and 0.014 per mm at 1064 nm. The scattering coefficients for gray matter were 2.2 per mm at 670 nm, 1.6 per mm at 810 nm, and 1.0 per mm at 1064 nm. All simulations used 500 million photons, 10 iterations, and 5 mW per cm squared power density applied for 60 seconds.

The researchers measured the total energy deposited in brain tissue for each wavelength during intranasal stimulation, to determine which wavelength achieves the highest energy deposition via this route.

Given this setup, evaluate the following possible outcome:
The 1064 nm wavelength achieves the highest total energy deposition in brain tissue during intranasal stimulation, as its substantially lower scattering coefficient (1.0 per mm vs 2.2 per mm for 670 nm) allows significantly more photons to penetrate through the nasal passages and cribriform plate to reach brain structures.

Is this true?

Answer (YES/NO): YES